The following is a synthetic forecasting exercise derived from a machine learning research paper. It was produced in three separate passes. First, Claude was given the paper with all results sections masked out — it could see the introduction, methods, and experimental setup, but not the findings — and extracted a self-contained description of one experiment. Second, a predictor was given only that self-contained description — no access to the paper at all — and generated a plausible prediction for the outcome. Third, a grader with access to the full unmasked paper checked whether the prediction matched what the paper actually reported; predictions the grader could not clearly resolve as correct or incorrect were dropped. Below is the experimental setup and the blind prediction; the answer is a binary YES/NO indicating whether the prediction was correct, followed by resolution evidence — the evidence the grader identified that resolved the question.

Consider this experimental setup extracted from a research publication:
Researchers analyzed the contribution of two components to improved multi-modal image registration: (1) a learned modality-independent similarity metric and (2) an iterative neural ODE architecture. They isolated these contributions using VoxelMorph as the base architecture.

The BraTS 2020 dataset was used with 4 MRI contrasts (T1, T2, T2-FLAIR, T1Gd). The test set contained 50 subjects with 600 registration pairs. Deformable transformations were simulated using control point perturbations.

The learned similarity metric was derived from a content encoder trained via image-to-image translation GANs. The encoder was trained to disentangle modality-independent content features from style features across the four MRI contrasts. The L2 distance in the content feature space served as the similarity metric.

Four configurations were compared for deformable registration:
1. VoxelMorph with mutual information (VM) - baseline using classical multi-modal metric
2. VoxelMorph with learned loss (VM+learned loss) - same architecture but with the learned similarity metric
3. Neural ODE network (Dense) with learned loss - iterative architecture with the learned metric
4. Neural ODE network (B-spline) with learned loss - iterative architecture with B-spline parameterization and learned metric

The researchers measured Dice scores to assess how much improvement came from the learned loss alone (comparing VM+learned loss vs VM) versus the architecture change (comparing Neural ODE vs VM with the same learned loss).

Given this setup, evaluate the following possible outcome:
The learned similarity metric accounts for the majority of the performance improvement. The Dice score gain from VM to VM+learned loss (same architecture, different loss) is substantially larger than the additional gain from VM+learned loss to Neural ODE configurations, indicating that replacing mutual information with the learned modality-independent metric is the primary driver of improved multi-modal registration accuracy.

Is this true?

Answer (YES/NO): NO